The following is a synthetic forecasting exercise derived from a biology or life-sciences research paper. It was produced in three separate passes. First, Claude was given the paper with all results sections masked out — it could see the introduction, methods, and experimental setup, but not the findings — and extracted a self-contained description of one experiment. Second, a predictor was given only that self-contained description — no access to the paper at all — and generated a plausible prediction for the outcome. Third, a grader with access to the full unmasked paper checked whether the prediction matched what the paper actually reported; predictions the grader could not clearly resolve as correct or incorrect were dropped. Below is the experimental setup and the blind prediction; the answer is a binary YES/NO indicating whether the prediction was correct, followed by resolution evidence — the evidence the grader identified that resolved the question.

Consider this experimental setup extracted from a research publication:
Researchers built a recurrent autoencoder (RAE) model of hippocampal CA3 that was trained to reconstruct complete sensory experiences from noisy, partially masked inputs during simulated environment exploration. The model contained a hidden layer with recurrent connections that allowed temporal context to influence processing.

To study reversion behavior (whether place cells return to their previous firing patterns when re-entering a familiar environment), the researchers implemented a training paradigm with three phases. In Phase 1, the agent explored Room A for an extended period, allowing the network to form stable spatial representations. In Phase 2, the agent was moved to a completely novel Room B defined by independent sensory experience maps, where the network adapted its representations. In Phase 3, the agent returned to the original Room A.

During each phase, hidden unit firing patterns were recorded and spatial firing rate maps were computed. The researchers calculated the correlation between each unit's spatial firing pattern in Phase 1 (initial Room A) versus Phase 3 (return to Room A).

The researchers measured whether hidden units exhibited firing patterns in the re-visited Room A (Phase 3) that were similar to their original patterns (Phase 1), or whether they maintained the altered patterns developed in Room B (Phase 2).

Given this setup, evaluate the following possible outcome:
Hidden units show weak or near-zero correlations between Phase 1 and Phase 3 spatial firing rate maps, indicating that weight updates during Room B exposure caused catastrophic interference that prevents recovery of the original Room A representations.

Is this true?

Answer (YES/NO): NO